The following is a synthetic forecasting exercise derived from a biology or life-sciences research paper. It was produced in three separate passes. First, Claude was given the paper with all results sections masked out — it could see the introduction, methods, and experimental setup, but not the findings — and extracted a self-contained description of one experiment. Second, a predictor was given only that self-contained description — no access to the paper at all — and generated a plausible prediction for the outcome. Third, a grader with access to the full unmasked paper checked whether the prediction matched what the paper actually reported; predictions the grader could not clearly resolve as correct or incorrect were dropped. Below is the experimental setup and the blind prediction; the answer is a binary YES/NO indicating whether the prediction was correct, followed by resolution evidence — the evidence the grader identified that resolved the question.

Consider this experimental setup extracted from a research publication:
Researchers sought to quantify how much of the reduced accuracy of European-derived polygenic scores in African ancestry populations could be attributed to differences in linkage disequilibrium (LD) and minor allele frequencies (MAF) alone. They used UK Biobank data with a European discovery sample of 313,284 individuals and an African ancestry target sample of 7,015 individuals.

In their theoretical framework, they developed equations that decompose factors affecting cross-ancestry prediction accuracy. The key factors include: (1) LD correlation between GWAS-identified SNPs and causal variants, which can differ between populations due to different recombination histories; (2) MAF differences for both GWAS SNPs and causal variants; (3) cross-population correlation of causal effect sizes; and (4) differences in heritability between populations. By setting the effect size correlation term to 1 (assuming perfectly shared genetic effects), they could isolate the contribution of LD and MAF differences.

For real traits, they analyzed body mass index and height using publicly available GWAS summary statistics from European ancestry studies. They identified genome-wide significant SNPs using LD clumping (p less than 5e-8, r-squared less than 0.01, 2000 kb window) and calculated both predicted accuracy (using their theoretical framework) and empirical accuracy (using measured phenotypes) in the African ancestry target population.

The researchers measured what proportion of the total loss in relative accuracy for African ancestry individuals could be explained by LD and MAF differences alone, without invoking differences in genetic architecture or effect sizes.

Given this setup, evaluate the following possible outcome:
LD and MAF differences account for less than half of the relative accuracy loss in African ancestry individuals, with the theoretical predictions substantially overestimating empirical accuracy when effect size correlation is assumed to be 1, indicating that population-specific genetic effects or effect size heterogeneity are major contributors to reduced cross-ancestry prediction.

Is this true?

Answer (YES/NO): NO